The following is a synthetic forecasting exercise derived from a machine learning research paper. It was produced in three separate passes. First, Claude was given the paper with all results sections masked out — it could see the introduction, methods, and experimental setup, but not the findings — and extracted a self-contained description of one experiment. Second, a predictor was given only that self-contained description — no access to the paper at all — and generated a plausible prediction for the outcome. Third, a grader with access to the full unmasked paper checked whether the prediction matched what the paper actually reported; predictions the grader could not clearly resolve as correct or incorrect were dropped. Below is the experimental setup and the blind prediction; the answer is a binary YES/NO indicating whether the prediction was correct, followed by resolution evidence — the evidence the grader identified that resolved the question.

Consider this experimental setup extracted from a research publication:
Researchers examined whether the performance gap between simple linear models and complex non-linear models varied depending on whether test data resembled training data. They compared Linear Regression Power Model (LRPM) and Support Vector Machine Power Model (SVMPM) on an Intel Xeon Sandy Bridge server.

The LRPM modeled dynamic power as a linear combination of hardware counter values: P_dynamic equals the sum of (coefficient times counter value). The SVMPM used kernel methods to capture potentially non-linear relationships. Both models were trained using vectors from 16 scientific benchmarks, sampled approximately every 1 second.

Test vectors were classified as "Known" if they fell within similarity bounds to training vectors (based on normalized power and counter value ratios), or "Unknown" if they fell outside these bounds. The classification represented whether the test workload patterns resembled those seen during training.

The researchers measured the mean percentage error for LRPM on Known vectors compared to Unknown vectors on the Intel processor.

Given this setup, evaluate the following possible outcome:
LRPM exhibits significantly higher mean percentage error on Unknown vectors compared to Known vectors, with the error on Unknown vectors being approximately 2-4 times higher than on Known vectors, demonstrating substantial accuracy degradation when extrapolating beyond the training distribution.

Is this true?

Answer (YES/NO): NO